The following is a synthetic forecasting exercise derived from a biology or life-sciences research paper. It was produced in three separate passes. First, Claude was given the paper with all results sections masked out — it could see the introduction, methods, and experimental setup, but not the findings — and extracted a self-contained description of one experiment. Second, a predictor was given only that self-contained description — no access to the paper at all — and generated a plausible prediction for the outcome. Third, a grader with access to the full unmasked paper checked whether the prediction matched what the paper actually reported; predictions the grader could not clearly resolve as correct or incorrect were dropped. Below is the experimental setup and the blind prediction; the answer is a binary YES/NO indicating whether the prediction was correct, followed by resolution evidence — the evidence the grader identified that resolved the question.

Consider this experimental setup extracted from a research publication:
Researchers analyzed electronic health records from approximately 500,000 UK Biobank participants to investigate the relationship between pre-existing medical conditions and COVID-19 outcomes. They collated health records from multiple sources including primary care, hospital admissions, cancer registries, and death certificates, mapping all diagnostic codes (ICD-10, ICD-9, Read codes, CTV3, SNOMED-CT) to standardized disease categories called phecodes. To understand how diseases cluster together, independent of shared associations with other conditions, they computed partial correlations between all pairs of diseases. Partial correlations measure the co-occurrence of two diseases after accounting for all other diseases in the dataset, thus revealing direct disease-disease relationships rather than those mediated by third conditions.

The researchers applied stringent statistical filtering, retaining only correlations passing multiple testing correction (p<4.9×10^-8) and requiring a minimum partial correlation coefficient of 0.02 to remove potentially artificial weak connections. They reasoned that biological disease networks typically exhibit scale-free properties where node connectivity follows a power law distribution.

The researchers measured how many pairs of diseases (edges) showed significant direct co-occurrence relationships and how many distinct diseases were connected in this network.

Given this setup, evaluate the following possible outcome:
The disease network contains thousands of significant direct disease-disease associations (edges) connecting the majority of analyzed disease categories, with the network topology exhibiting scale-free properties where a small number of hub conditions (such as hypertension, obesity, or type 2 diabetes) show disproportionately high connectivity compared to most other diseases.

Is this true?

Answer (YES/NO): NO